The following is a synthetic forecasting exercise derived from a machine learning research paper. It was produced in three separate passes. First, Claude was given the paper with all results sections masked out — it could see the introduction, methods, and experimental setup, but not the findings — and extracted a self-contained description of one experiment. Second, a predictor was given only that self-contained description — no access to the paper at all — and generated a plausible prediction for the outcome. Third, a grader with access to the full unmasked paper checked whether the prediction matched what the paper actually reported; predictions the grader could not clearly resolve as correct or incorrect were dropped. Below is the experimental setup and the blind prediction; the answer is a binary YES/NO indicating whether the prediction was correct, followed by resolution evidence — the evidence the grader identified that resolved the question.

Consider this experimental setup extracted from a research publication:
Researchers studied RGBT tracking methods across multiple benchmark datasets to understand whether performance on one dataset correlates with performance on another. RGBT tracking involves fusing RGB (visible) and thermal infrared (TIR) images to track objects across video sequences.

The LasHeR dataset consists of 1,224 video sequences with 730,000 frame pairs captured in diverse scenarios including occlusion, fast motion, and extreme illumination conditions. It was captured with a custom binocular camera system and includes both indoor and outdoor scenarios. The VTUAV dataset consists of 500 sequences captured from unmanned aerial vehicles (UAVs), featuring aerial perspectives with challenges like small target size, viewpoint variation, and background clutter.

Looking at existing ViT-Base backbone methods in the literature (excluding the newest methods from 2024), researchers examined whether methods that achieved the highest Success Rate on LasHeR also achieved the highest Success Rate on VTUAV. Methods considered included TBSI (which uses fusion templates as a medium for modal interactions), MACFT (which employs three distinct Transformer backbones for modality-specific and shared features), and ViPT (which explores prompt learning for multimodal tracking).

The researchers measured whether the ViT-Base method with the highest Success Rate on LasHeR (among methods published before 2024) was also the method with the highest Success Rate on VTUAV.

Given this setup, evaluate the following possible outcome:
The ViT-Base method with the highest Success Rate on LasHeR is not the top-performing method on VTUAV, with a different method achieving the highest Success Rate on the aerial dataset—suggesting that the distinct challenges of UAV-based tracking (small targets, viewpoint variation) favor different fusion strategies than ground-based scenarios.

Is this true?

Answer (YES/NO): YES